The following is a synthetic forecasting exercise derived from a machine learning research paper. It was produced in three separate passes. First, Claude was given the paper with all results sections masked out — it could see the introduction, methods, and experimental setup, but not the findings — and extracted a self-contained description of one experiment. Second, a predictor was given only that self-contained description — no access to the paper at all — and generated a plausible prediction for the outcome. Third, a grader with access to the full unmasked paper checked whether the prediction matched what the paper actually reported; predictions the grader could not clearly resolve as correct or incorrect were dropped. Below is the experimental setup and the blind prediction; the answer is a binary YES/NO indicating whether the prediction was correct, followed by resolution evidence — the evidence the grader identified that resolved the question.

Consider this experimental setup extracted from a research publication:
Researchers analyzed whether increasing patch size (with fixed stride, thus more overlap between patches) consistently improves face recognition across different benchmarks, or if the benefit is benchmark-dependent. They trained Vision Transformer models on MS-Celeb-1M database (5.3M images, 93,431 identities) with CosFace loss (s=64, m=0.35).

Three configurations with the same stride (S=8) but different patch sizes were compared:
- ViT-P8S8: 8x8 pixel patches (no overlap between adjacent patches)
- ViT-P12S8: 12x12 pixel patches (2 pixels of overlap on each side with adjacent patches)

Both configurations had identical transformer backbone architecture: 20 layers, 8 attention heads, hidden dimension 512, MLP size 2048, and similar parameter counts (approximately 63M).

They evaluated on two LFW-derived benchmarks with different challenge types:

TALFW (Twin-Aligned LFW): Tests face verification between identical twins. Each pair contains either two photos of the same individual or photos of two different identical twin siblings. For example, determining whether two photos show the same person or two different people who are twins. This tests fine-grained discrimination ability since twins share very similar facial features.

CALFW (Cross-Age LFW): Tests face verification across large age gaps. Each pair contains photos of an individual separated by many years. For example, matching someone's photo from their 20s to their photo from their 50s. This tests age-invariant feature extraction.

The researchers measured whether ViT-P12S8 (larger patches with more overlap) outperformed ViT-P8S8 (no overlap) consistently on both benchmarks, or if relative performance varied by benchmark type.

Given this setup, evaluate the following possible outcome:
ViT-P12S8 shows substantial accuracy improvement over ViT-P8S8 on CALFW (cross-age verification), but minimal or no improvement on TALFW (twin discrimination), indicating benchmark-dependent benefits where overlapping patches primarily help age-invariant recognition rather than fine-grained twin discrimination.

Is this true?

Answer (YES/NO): NO